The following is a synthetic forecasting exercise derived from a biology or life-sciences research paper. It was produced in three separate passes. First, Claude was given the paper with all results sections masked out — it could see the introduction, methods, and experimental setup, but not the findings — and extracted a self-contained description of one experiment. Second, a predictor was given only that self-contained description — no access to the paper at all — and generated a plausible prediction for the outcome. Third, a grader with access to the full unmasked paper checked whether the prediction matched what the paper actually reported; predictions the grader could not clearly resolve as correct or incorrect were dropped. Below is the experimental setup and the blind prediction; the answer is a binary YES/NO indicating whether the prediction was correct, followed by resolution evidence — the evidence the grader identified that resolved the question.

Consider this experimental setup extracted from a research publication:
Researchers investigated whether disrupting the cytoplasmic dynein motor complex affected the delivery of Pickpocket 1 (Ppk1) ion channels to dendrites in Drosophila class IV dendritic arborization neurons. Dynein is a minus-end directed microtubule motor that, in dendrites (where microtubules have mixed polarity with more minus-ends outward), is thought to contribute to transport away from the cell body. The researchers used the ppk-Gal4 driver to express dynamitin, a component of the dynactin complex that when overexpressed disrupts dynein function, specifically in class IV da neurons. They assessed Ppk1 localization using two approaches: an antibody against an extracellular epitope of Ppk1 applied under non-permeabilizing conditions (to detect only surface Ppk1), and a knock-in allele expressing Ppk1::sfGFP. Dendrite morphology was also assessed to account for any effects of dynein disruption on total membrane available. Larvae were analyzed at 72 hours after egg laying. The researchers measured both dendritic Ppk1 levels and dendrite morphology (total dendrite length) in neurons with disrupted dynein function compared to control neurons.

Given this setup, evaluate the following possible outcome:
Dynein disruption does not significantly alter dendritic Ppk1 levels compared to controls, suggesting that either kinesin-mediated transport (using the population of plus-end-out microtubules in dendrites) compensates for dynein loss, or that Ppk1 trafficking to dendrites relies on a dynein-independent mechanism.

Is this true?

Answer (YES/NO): NO